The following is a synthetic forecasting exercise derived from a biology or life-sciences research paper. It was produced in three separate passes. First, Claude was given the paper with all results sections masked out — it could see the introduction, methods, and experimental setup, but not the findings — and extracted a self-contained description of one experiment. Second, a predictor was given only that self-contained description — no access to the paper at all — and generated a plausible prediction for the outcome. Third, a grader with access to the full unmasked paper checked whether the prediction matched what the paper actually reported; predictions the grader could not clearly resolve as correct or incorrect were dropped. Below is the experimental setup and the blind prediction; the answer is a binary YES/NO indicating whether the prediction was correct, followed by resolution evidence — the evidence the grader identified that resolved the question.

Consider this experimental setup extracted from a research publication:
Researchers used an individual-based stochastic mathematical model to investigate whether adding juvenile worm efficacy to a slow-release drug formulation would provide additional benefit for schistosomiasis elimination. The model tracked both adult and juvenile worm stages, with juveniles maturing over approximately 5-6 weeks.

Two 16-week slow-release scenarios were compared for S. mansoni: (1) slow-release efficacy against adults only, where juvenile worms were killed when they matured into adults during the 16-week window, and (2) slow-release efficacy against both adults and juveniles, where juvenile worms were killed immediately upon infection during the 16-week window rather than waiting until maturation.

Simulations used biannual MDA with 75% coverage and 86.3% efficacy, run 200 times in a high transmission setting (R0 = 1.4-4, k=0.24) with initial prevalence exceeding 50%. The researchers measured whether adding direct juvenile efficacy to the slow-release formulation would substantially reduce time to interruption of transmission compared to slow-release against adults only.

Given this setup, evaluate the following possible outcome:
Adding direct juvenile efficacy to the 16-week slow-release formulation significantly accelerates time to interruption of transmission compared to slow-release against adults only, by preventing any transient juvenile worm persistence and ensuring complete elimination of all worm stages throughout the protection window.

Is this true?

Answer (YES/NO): NO